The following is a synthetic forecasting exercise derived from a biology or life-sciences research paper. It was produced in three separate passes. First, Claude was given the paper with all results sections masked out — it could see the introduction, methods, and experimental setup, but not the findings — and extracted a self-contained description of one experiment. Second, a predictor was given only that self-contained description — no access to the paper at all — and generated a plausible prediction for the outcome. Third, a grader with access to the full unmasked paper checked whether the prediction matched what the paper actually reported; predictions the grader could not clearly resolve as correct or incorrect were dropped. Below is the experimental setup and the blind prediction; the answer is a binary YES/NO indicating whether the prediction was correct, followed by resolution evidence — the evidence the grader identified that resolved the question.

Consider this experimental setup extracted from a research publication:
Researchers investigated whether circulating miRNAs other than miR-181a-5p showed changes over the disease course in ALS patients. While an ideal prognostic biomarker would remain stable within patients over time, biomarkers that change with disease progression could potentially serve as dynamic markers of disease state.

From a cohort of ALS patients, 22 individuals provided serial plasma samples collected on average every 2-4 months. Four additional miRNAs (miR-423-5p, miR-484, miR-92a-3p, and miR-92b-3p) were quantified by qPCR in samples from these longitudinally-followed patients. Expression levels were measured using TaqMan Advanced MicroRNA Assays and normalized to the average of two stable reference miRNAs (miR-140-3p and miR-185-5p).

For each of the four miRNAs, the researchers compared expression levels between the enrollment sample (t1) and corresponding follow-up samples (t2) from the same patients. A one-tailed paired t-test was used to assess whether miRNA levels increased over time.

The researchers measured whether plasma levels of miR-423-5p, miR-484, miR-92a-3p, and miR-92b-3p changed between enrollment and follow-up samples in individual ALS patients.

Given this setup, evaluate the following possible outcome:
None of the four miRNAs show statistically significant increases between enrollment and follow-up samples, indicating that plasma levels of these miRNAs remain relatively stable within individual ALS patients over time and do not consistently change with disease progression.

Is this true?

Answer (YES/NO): NO